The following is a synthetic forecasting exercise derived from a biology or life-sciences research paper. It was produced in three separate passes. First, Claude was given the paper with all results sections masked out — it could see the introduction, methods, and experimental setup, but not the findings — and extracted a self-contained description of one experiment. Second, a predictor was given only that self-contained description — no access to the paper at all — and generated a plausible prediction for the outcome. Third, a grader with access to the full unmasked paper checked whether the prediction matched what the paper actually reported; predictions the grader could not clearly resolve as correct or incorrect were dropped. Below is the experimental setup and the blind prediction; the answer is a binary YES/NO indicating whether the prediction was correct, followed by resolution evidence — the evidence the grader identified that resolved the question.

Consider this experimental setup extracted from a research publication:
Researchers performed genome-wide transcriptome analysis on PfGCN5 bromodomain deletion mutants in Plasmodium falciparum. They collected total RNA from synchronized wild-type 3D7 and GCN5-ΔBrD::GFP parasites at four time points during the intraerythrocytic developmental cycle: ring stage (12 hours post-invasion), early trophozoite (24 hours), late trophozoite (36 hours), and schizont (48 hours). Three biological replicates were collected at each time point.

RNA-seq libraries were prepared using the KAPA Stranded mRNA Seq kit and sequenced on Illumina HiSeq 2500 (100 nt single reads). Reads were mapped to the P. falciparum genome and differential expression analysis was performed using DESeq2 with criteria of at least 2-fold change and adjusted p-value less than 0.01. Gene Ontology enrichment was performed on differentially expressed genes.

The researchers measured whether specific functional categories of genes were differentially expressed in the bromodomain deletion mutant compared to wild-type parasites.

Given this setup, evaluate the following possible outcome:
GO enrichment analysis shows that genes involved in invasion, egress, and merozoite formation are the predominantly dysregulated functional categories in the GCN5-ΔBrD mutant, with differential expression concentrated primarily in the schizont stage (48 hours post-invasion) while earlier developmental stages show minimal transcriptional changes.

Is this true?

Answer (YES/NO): NO